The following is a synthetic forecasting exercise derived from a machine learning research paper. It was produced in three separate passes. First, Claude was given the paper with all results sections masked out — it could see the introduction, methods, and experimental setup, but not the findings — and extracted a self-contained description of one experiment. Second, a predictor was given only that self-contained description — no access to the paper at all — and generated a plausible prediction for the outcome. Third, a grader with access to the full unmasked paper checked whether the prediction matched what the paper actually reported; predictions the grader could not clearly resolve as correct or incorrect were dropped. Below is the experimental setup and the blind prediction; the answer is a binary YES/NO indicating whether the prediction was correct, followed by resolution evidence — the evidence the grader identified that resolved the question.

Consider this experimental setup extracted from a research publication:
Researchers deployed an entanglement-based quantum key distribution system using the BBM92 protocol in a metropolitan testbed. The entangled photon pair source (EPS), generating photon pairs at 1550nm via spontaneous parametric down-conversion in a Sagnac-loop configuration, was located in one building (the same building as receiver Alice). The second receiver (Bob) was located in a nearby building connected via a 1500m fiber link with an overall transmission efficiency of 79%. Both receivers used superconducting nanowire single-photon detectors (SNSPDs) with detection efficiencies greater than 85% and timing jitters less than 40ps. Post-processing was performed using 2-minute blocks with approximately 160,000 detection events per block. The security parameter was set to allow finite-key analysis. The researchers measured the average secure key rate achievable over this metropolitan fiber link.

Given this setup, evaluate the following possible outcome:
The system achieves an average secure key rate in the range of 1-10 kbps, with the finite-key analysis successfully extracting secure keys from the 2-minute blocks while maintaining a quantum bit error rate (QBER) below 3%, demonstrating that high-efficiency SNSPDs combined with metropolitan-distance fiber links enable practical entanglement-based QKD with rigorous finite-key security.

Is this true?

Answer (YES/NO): NO